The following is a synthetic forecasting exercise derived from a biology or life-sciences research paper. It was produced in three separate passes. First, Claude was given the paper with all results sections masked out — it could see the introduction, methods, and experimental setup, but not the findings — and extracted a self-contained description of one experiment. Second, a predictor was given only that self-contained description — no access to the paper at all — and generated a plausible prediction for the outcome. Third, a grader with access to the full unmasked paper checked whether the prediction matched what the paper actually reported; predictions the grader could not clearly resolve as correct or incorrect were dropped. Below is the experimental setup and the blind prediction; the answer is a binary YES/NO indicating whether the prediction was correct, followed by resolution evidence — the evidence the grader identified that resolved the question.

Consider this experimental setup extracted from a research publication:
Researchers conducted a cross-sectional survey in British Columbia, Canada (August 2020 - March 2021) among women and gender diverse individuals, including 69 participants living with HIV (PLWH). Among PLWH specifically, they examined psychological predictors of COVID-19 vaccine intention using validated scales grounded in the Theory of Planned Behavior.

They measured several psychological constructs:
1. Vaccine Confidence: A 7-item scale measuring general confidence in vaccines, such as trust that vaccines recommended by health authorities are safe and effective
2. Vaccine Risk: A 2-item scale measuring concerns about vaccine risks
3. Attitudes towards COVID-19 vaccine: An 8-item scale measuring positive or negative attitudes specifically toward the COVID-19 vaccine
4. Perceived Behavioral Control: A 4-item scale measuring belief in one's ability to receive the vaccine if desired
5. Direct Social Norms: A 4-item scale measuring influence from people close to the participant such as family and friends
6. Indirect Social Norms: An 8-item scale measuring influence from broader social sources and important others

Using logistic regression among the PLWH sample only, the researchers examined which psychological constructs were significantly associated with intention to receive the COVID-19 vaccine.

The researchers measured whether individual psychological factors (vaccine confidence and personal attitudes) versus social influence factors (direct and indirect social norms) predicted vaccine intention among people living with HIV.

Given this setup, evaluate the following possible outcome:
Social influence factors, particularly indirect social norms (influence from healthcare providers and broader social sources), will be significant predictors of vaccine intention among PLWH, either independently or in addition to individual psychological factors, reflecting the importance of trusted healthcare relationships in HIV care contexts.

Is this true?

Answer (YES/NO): YES